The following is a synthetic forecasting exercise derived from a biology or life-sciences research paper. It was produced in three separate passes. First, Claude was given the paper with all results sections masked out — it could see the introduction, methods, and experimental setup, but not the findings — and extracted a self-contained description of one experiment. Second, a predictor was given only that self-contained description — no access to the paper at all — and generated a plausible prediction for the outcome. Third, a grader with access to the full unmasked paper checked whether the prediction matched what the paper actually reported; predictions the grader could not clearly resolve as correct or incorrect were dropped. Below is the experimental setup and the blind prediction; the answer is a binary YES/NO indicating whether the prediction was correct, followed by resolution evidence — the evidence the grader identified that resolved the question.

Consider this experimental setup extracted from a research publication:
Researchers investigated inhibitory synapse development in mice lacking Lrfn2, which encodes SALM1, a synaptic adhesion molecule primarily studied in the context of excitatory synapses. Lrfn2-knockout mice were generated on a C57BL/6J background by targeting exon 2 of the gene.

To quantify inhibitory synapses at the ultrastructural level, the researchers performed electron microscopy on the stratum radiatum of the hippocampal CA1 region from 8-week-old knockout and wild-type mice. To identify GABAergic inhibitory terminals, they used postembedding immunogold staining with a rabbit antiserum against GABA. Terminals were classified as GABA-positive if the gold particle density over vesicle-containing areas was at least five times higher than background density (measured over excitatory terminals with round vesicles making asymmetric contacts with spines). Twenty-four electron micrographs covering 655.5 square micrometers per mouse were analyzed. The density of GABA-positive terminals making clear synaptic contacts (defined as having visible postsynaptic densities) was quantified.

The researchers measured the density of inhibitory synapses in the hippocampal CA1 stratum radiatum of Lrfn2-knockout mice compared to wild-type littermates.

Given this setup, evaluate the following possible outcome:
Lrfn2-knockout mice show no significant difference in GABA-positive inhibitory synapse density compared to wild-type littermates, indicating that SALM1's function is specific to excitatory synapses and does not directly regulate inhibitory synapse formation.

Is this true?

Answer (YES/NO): NO